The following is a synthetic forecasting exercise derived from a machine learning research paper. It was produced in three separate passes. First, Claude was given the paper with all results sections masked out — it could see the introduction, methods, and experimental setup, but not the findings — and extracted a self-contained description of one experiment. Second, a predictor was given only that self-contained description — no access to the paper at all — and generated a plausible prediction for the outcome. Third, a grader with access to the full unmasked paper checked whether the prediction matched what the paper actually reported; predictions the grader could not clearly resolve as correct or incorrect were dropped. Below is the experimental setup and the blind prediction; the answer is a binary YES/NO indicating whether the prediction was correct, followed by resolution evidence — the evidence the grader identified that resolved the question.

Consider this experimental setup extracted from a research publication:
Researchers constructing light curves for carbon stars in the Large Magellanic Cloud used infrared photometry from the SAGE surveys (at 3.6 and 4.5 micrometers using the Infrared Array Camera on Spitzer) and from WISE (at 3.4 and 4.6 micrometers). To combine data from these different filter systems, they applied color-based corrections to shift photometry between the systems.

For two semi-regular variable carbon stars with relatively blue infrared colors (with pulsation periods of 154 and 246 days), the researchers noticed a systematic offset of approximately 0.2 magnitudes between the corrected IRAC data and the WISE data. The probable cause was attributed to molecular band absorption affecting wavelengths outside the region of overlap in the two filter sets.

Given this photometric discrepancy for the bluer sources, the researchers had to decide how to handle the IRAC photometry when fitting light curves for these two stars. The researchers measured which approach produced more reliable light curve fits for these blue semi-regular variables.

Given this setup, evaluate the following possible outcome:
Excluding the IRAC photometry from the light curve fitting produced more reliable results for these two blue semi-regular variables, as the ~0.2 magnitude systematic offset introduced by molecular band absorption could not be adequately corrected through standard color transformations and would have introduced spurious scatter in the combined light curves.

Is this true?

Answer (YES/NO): YES